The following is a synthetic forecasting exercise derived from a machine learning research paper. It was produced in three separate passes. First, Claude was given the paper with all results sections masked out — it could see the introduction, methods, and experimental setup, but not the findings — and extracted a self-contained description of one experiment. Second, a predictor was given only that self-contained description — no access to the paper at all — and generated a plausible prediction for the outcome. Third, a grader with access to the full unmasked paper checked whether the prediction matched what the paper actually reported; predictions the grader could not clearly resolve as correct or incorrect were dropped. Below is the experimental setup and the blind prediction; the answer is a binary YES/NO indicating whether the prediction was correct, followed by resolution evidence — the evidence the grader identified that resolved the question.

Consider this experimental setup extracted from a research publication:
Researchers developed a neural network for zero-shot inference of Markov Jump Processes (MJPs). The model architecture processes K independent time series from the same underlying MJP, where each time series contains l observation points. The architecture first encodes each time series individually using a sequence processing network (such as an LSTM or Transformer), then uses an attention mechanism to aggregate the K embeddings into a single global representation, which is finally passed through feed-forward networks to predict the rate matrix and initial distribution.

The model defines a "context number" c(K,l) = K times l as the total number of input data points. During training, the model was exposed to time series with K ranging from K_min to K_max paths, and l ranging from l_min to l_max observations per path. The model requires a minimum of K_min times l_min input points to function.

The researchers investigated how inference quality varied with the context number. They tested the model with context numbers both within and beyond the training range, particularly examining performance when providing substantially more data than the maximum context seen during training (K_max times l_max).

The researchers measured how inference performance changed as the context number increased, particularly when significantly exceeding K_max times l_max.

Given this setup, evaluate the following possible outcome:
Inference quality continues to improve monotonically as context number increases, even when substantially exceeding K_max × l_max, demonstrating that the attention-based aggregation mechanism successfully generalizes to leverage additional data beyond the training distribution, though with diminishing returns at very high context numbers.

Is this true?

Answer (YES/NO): NO